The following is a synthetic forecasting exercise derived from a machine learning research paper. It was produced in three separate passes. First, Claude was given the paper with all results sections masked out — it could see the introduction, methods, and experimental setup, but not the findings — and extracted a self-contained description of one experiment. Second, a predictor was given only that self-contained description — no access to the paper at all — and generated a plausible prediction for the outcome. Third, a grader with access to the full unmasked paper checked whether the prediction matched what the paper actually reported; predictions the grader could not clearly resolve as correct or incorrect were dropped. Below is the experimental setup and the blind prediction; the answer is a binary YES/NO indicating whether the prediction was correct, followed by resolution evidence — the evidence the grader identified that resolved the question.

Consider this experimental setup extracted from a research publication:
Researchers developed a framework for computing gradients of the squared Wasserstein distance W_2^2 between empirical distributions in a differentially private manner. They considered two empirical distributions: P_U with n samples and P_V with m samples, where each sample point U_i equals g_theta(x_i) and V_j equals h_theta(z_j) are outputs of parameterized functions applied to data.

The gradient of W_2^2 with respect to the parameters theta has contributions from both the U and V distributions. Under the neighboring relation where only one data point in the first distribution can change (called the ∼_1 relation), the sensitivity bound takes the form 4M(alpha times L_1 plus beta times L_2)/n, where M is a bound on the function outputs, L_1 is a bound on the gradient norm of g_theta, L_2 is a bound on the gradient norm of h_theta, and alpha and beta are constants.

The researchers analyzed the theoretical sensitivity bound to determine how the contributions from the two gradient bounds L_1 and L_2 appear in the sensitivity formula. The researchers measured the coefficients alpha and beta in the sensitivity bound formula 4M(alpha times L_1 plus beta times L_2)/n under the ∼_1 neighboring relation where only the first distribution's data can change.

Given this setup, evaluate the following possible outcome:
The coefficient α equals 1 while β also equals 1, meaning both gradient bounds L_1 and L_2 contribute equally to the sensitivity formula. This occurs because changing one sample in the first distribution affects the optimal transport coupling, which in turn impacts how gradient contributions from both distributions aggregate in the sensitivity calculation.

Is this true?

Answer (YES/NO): NO